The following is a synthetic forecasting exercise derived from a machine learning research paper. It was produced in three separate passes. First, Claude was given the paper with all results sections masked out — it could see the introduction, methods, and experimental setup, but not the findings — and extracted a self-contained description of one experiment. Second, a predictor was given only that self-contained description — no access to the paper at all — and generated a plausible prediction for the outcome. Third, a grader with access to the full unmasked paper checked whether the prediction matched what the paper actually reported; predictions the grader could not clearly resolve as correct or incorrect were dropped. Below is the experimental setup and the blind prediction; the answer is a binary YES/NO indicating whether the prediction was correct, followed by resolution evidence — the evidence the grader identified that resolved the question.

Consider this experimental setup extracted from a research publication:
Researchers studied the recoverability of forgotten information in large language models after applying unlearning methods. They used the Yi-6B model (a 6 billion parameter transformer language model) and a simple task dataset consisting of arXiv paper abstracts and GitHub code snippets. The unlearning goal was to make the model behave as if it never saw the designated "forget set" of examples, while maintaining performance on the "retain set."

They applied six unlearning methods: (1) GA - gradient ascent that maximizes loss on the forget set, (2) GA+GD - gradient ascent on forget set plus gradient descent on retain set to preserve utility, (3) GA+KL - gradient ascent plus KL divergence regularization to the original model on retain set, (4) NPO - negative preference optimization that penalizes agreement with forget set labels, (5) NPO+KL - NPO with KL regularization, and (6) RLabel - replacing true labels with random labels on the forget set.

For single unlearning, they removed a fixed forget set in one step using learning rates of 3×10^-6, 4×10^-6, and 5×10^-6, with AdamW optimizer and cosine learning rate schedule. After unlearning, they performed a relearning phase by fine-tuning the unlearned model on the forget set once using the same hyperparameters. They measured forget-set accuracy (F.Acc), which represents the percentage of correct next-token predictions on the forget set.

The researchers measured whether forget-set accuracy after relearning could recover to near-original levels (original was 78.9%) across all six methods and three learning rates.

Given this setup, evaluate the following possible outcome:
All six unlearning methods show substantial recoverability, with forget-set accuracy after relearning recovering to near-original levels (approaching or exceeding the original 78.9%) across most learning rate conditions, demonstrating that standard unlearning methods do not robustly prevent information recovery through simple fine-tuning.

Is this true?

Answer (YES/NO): YES